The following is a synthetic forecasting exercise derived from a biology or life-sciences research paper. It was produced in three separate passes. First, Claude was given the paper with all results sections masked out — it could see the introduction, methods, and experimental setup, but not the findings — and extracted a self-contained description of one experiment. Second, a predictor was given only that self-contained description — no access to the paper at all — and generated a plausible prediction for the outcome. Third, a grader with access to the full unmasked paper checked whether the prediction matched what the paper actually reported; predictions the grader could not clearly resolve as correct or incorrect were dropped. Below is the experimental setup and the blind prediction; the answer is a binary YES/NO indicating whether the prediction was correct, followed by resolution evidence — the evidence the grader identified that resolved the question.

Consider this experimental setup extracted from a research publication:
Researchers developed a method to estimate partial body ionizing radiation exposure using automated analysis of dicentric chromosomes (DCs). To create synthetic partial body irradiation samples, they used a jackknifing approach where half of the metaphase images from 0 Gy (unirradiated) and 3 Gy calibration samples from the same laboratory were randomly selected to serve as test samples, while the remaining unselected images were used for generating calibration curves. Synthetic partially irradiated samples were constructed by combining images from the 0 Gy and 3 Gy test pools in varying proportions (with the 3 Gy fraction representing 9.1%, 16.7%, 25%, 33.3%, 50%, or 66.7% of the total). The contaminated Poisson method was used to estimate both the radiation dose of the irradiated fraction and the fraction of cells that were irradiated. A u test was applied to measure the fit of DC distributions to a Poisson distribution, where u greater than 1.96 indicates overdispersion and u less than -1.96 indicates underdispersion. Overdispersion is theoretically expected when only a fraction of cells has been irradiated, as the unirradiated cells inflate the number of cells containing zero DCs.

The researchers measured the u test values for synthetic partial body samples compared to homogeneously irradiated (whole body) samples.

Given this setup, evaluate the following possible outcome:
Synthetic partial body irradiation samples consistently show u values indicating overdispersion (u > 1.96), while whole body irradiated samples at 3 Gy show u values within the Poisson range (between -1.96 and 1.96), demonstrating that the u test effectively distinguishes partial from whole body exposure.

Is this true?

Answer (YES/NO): YES